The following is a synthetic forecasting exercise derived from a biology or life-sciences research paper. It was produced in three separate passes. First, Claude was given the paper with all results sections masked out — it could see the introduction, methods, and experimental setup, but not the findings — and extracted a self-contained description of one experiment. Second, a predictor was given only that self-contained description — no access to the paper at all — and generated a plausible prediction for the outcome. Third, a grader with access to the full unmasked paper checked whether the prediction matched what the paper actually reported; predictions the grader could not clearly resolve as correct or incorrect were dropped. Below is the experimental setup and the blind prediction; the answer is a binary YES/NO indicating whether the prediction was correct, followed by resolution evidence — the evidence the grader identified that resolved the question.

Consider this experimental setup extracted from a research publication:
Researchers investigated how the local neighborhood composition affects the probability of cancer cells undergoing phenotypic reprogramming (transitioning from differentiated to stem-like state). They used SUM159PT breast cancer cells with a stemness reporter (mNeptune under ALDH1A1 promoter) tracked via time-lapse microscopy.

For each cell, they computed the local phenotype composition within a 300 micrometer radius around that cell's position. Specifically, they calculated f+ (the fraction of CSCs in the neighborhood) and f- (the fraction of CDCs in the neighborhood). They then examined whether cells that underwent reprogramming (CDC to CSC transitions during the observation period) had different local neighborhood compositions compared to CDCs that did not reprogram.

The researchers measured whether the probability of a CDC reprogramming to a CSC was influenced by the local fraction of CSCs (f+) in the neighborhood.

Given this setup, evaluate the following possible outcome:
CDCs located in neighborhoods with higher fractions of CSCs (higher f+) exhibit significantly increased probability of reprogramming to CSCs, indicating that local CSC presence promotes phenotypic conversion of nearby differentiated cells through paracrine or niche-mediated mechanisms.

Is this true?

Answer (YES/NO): YES